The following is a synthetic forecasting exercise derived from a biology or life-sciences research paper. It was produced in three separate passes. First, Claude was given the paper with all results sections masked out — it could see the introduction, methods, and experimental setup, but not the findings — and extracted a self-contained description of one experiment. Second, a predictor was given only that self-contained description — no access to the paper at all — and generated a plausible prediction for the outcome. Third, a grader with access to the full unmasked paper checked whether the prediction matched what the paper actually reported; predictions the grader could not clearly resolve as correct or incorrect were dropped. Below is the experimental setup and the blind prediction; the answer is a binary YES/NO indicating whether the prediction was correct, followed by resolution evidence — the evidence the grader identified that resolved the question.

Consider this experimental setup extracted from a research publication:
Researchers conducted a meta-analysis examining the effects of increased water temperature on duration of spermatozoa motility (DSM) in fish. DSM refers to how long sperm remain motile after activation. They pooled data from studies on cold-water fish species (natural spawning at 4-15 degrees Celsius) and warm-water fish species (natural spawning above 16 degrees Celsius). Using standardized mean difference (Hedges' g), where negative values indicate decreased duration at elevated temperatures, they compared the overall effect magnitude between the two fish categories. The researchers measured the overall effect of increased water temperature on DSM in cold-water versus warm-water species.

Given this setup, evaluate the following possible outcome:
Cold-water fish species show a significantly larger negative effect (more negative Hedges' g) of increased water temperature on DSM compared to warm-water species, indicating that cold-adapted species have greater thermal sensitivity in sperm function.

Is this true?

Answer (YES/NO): NO